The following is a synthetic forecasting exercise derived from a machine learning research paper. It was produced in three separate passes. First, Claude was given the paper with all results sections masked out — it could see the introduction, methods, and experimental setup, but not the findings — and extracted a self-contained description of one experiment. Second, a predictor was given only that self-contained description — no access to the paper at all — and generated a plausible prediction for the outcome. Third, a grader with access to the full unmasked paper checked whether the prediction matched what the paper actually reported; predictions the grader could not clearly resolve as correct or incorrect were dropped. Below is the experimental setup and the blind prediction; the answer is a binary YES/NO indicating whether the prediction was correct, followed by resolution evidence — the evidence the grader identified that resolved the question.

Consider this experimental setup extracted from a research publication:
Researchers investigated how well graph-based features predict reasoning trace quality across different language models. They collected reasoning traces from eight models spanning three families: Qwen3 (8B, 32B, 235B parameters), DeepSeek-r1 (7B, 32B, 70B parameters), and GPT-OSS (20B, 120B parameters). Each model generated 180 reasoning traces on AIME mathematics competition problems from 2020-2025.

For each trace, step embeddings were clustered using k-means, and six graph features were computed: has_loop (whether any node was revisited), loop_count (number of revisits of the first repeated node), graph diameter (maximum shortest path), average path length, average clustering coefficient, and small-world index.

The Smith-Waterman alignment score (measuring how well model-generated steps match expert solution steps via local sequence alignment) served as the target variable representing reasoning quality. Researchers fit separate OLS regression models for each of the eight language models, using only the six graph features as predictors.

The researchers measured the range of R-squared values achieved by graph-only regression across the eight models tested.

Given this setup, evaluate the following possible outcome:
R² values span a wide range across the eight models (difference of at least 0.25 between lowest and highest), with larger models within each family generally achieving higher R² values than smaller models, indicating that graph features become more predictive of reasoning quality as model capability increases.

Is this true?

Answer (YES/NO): NO